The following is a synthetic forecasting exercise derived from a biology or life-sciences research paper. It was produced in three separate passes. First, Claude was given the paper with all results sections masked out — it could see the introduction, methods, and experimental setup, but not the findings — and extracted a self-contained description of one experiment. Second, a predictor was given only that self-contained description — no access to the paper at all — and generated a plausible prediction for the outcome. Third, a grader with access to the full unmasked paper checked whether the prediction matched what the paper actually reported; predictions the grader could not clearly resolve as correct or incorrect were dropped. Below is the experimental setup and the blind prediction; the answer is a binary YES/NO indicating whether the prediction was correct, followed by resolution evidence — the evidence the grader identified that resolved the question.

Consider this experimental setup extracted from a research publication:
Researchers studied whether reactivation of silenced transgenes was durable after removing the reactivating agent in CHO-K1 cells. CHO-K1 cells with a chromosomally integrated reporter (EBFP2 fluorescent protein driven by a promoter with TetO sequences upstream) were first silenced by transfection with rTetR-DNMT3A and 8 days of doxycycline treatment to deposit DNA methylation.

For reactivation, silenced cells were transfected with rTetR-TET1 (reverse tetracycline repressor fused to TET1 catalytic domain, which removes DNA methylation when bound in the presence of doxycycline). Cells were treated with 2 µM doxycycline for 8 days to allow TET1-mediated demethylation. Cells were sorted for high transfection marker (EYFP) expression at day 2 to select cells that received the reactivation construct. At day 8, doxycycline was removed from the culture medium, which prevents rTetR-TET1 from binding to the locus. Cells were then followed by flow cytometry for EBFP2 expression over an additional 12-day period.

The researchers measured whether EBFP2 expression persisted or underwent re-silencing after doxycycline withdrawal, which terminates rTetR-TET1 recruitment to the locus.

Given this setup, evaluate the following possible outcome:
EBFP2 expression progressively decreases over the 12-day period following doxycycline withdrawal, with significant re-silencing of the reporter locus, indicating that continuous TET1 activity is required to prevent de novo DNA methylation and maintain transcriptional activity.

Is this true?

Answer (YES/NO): NO